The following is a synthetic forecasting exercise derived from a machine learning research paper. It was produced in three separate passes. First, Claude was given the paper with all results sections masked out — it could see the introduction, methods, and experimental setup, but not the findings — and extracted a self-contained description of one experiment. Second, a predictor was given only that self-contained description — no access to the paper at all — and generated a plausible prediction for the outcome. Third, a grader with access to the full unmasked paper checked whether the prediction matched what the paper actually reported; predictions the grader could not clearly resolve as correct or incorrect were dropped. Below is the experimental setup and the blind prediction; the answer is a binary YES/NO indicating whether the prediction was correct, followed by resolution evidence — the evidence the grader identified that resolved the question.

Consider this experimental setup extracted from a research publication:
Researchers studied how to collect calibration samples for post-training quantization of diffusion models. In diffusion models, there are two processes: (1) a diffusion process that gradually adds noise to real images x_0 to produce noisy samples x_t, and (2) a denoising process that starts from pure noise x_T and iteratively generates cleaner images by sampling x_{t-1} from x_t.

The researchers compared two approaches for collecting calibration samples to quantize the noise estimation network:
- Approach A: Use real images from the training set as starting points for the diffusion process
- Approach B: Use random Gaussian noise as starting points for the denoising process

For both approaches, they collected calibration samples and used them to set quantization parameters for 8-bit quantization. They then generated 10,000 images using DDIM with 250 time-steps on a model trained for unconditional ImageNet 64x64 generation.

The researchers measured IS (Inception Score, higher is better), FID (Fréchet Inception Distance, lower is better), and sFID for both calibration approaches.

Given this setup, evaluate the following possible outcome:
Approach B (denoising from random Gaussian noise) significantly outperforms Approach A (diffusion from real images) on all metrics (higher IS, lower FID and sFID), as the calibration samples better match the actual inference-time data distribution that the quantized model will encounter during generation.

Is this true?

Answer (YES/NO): YES